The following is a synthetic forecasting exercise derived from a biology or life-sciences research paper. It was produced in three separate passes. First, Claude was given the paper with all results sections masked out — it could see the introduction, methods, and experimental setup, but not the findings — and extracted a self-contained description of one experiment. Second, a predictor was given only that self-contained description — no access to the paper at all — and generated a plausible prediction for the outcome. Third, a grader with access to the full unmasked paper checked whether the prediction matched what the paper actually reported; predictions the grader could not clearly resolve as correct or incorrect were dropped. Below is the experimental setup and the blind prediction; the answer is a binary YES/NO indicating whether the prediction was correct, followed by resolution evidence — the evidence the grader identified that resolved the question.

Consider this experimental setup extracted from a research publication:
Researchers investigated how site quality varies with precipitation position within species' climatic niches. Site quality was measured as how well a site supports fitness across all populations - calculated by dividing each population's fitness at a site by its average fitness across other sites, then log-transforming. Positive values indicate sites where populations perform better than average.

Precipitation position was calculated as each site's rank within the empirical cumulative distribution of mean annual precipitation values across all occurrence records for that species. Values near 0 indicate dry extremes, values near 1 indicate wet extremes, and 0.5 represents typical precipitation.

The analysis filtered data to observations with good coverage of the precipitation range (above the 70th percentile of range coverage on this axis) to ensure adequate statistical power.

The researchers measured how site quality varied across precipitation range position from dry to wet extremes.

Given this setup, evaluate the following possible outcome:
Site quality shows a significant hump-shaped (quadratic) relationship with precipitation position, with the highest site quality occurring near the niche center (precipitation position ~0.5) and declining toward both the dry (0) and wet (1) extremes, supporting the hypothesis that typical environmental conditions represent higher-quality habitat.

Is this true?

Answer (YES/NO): NO